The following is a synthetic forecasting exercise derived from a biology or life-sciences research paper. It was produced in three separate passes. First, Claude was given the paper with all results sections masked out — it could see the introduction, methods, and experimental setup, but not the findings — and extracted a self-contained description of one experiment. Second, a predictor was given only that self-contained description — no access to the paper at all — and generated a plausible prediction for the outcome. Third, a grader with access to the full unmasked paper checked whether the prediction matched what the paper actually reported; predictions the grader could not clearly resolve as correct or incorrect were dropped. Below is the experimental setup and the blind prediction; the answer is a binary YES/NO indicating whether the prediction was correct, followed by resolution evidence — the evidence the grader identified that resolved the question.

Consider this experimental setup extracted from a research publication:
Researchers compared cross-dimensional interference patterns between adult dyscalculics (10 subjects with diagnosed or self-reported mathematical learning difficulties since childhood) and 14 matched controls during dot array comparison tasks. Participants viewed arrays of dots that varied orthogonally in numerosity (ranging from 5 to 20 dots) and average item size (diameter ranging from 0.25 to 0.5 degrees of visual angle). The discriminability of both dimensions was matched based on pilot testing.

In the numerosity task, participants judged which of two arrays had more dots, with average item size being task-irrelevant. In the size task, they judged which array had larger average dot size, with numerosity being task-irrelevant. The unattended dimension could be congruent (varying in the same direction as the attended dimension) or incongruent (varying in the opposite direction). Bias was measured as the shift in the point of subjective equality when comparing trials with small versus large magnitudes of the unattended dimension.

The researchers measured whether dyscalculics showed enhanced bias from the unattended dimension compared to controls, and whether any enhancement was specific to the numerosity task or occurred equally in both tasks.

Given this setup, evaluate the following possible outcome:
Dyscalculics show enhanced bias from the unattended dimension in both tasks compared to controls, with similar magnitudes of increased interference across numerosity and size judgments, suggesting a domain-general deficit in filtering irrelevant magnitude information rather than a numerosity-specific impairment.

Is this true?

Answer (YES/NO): NO